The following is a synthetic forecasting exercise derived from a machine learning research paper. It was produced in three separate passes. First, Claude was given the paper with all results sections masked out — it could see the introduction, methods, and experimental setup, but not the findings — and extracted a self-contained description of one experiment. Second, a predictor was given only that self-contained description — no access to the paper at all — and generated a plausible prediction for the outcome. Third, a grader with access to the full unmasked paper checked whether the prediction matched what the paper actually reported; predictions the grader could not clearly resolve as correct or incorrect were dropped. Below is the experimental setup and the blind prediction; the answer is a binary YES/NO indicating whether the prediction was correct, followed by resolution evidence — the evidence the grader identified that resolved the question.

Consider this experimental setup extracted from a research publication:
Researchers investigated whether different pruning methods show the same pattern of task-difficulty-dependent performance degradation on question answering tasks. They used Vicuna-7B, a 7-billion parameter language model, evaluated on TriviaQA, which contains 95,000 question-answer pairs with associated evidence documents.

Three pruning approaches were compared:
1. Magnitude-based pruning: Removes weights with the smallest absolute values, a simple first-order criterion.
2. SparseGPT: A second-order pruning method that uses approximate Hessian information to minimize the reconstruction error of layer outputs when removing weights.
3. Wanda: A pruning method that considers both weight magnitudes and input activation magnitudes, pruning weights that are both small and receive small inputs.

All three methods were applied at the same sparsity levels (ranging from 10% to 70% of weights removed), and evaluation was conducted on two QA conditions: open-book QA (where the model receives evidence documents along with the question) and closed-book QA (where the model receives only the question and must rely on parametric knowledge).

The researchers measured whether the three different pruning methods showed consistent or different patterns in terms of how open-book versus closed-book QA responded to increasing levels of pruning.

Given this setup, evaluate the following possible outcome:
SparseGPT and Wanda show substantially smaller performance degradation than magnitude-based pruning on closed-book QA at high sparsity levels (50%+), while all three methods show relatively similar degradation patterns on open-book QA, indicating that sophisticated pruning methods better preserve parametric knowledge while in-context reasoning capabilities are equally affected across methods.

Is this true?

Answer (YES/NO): NO